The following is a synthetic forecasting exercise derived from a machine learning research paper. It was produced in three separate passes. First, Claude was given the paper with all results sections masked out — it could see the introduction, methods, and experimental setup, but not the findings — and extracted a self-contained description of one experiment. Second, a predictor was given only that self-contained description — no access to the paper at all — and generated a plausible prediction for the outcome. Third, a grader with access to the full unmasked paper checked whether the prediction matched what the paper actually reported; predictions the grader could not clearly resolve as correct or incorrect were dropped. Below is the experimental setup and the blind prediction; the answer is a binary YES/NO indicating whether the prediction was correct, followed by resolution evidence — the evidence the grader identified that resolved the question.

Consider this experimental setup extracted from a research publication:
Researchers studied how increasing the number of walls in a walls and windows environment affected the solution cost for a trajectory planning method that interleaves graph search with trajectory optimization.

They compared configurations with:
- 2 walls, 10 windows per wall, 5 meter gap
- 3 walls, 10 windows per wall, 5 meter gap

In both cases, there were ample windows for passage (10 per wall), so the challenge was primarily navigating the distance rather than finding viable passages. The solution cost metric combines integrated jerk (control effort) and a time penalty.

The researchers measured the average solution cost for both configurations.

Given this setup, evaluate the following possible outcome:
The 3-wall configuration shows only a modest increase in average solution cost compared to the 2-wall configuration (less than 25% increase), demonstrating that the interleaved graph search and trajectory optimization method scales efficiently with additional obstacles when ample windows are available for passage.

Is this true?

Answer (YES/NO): YES